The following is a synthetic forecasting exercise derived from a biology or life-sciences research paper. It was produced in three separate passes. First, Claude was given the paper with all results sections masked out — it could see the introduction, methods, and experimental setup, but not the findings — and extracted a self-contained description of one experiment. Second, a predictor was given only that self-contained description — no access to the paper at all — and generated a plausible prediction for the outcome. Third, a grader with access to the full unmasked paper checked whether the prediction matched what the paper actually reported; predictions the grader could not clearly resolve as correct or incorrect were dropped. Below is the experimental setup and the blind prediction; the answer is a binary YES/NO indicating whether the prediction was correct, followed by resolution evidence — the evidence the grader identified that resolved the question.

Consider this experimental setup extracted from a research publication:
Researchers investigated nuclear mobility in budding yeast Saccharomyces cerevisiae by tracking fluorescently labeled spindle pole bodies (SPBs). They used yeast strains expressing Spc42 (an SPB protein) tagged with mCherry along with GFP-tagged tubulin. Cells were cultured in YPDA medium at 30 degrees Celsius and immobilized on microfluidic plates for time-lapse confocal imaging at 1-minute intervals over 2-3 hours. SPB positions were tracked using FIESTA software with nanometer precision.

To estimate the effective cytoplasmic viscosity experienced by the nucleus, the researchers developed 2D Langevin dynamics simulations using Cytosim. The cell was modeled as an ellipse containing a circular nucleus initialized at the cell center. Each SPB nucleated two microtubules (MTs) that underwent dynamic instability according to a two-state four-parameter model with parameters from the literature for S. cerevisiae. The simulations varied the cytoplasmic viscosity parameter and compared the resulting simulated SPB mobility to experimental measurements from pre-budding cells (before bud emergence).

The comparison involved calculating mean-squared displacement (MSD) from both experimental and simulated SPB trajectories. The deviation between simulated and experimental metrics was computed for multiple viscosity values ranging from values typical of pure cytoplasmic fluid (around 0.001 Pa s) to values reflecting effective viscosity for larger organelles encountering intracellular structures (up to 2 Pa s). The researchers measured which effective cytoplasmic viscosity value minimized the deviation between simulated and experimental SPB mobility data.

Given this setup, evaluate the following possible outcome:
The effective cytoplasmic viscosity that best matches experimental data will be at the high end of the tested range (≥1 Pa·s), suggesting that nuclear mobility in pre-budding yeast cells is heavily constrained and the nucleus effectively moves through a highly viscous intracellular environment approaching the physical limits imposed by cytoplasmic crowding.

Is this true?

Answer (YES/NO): NO